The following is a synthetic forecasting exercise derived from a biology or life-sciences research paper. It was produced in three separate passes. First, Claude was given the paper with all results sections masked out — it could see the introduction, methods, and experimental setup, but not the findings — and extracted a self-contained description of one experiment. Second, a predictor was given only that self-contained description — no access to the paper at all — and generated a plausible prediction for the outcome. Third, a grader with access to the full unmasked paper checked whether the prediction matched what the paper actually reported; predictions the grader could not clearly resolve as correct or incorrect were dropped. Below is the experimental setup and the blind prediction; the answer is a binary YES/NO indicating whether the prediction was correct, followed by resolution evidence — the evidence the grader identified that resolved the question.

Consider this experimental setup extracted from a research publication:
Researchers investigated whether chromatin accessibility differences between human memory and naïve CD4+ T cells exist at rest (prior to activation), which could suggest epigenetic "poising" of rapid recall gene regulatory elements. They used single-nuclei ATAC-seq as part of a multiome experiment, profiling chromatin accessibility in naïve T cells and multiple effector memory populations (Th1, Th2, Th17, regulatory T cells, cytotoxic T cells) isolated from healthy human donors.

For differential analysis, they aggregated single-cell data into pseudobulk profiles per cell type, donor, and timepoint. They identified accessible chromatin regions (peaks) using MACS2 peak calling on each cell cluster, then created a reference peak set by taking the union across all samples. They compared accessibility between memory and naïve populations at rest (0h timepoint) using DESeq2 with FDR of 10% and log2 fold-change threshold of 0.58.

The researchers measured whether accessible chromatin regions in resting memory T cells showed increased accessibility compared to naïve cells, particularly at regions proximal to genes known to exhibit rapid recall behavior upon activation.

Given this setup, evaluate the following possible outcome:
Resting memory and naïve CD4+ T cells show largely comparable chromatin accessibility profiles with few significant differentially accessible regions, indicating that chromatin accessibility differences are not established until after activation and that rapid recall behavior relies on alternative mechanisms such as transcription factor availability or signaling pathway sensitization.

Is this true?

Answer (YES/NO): NO